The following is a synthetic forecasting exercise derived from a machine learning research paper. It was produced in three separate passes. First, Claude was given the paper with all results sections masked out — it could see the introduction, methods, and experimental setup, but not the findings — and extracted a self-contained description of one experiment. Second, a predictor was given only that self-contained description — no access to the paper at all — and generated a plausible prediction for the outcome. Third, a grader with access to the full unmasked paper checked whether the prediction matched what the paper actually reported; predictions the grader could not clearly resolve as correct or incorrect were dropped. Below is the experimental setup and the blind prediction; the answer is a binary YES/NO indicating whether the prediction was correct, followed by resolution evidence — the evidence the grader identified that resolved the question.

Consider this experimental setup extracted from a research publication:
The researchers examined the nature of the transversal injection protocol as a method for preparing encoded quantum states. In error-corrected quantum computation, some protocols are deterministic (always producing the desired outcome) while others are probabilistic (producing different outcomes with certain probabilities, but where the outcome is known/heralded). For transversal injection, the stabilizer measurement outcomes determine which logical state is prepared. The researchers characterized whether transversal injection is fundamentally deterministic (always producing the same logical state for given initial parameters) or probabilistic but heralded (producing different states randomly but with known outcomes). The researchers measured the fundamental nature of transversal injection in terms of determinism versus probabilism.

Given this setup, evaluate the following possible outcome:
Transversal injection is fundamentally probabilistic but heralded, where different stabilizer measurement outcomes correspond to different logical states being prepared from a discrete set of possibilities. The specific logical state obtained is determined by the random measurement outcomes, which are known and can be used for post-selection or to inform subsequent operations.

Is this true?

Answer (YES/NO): YES